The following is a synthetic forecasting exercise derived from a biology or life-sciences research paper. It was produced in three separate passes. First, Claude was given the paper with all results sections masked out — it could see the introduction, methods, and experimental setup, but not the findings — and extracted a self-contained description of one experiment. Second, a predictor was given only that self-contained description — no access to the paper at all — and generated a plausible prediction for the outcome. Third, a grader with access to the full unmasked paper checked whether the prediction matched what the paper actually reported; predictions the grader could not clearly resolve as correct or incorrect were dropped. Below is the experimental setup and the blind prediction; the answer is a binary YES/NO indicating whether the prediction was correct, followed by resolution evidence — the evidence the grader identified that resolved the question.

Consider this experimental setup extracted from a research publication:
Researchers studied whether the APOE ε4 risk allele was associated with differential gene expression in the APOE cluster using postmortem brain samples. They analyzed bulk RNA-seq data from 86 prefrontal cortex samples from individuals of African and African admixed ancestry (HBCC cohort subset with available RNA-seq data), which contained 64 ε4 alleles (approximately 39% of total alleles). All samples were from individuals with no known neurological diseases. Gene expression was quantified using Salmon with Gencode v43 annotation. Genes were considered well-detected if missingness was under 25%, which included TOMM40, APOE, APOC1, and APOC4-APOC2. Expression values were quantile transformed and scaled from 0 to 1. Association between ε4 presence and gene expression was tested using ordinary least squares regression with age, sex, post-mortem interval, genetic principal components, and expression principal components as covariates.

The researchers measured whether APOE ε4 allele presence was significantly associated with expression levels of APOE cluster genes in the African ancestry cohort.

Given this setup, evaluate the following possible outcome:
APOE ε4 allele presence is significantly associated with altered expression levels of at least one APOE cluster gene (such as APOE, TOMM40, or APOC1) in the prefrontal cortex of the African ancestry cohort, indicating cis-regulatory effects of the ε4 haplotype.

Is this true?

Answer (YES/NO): NO